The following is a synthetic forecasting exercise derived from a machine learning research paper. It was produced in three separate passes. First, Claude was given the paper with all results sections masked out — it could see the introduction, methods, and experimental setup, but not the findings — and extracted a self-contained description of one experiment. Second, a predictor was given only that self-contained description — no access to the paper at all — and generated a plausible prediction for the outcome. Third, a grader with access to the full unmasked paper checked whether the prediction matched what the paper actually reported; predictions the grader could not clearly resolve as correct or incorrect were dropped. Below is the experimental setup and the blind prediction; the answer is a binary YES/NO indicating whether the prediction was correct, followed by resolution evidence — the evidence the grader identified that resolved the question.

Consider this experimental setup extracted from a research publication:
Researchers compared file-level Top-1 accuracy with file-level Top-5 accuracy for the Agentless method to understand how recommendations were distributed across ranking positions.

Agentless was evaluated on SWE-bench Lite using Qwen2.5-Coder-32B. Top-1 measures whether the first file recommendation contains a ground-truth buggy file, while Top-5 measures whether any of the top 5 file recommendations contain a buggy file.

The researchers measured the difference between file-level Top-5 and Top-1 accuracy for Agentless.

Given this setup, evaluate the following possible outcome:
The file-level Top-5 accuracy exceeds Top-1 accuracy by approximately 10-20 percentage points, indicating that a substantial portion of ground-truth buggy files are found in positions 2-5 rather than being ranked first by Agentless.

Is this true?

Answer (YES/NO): YES